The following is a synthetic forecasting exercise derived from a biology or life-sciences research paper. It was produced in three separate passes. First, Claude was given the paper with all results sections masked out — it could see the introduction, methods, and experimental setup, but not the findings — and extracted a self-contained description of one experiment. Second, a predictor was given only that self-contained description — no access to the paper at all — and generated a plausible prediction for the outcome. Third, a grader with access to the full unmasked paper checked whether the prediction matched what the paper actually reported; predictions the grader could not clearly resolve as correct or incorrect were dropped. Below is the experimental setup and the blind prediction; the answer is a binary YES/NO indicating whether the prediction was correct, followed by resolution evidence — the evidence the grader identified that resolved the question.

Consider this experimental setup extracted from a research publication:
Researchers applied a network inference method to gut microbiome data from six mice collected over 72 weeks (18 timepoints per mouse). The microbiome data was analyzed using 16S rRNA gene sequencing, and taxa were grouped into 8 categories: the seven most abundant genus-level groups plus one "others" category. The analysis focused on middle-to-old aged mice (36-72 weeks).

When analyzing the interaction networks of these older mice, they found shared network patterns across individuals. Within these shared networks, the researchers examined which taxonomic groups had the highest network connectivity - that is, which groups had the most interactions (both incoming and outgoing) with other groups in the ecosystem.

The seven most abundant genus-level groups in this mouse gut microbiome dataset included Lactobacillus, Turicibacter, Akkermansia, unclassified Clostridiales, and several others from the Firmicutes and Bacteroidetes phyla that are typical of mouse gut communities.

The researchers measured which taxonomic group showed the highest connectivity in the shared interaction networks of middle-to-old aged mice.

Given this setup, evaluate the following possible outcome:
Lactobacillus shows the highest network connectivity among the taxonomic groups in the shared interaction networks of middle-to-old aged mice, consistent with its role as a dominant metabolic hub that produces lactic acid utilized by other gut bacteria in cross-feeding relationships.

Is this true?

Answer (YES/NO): NO